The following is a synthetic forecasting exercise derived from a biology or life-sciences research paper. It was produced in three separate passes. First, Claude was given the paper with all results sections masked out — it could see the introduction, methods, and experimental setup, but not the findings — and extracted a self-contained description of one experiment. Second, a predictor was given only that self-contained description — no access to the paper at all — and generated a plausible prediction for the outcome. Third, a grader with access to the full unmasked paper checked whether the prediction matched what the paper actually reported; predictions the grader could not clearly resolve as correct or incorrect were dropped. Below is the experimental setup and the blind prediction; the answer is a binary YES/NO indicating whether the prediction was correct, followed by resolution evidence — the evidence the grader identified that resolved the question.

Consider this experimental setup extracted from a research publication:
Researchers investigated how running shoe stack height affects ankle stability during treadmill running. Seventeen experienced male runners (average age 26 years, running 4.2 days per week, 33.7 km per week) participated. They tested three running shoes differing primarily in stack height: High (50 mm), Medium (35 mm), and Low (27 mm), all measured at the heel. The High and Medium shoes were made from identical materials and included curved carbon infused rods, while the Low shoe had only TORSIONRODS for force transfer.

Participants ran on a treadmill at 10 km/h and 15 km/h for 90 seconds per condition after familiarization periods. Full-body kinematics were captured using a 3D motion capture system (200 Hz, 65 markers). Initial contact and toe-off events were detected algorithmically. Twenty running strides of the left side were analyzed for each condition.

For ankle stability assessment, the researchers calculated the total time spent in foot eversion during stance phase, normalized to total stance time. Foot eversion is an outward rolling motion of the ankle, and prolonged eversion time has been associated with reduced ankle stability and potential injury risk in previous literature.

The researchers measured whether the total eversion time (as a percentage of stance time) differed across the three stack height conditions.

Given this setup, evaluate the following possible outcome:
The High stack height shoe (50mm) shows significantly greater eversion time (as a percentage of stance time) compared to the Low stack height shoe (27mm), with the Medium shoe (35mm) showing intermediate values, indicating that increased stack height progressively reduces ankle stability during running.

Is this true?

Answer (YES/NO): NO